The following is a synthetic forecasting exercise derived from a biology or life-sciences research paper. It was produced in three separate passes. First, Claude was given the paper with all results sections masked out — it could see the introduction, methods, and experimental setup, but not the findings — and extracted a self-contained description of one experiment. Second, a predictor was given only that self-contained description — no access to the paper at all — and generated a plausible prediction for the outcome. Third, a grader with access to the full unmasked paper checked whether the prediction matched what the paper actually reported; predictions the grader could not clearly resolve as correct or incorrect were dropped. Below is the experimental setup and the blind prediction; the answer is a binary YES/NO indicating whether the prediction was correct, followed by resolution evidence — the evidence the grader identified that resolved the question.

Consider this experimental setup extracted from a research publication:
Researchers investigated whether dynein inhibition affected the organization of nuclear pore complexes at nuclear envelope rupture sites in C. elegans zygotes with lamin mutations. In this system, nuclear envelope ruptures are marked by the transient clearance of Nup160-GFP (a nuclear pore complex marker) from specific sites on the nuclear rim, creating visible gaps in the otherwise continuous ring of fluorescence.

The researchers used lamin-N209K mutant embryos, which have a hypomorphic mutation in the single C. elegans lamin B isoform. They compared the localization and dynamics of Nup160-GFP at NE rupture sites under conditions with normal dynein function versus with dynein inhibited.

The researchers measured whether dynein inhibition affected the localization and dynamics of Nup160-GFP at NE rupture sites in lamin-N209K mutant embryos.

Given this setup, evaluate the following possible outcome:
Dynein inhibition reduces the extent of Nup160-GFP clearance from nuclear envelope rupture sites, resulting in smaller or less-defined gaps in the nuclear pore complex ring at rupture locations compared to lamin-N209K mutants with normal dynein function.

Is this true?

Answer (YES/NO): NO